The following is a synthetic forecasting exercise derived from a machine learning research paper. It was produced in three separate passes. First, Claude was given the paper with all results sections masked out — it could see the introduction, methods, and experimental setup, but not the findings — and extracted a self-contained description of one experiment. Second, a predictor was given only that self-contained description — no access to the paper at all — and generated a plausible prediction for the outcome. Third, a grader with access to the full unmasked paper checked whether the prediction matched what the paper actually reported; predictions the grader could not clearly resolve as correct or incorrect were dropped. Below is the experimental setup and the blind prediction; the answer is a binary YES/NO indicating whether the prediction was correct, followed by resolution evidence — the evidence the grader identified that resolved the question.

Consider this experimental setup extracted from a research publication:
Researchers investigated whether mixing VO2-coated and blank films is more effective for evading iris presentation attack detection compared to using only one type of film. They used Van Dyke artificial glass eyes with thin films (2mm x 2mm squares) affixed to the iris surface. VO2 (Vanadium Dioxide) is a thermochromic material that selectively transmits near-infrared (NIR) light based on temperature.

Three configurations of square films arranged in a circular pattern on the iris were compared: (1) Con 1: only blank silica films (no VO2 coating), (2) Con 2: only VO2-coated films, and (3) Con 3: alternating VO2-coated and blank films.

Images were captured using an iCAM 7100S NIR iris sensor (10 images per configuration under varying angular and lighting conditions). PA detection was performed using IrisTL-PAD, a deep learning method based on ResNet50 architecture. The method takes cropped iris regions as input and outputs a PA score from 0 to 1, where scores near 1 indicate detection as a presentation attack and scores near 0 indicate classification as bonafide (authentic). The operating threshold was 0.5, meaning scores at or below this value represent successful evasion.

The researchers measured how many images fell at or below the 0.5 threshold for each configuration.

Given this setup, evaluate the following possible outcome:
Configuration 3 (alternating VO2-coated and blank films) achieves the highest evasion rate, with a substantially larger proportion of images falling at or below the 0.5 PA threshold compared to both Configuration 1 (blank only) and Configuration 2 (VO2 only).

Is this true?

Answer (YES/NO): YES